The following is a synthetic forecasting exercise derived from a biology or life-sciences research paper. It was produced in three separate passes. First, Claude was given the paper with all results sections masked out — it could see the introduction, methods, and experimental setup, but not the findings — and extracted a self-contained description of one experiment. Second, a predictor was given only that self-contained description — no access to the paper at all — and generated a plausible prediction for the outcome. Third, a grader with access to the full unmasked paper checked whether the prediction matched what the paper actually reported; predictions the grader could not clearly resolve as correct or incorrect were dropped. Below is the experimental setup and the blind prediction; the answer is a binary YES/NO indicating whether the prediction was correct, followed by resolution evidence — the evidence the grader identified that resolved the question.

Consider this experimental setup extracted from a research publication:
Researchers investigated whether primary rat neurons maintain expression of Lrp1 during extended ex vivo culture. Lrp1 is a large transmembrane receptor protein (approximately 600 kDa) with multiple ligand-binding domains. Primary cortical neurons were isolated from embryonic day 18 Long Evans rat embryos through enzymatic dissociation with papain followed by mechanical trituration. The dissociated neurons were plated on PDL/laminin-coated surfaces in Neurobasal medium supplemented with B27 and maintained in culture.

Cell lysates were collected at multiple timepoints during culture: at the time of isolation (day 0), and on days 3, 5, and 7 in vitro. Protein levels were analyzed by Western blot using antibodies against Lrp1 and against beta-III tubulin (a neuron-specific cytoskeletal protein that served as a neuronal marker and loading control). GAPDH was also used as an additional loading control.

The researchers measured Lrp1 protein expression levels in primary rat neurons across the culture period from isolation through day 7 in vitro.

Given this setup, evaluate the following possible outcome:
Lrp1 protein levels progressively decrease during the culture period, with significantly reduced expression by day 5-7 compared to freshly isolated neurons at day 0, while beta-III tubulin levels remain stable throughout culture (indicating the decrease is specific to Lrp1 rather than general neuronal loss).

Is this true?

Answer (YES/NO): NO